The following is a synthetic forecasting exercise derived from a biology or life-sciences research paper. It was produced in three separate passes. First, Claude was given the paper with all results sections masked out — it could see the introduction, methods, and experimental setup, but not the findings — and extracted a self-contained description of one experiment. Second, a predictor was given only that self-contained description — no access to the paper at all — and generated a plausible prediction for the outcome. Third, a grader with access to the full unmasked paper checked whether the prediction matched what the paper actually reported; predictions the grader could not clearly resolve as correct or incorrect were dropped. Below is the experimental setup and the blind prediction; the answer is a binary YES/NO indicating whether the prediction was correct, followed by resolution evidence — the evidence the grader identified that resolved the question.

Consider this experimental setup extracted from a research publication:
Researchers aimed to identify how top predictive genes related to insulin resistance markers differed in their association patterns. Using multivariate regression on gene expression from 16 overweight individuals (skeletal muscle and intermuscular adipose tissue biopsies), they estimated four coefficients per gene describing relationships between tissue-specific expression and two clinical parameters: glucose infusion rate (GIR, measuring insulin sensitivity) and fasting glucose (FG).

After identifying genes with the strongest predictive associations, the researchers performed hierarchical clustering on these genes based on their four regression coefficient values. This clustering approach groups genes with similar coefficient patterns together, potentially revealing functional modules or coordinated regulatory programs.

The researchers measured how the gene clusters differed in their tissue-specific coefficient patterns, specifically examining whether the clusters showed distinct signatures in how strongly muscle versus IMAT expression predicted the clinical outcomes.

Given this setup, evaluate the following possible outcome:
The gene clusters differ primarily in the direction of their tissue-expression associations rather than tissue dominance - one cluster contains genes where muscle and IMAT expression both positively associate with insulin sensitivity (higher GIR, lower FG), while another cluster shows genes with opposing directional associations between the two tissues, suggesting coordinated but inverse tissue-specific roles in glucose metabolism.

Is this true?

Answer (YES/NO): NO